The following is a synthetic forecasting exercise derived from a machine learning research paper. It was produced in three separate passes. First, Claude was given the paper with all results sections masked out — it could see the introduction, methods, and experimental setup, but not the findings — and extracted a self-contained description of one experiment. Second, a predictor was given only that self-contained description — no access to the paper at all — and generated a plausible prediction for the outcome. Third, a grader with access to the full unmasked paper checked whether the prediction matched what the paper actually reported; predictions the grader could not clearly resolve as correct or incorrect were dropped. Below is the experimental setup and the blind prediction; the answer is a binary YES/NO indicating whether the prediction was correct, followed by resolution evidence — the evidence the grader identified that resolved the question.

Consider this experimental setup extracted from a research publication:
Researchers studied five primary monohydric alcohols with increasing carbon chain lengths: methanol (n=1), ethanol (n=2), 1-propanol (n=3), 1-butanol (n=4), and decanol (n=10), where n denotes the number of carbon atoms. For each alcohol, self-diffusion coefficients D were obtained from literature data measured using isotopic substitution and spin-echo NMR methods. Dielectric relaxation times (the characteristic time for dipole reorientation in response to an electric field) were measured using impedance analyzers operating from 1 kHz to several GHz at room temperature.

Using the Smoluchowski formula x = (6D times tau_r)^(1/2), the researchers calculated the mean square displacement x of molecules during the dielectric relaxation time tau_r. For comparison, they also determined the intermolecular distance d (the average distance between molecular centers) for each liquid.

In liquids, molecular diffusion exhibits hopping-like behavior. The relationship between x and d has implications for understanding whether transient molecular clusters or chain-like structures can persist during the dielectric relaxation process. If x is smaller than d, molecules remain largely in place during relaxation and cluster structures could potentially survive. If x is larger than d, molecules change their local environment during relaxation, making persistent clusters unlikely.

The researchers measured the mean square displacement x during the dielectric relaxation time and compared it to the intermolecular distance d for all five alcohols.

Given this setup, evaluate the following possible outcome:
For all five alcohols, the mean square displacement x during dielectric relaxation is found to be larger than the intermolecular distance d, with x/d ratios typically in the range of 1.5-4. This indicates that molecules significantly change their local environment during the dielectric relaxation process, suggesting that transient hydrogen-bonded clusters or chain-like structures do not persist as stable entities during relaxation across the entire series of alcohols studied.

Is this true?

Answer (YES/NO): NO